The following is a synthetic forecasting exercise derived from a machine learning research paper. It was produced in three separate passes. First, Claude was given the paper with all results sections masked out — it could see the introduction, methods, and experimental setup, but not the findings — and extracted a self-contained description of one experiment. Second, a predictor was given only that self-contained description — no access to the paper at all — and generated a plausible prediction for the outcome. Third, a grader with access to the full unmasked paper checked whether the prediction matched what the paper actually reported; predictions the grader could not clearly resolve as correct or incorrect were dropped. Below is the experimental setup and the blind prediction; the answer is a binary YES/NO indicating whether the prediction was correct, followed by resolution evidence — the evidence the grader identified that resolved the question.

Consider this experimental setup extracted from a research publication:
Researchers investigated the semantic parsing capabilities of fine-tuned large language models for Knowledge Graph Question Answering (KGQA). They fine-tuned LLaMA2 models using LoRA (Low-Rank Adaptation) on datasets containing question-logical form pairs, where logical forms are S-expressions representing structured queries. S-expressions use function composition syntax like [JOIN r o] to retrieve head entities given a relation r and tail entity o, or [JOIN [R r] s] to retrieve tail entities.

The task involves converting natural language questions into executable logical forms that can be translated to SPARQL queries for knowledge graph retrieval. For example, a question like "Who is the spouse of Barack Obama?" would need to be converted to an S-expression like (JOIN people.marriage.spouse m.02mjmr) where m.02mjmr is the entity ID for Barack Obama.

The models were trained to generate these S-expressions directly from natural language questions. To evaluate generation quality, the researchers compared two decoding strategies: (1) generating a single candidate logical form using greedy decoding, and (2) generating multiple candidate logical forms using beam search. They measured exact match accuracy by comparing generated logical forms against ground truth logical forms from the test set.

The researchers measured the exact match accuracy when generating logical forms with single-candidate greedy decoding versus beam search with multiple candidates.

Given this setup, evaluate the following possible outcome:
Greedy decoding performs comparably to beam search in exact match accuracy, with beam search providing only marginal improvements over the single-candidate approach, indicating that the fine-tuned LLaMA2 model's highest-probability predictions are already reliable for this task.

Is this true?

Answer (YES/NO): NO